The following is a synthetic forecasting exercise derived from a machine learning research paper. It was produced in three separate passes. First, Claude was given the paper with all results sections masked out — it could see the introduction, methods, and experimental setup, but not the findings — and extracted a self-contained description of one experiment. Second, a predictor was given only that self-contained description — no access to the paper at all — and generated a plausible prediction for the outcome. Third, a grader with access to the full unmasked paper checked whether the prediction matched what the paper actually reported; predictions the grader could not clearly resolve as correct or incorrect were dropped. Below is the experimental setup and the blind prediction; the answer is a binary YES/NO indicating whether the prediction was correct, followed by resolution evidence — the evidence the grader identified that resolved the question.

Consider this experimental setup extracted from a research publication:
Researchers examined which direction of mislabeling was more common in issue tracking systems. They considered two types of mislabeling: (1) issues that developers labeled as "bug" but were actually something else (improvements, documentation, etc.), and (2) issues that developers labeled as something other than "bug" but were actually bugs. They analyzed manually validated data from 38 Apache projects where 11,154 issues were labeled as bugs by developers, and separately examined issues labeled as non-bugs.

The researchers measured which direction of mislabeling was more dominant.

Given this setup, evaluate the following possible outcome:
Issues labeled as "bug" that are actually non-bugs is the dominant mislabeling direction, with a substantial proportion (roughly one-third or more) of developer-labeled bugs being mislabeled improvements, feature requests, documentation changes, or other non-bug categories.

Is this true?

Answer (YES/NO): YES